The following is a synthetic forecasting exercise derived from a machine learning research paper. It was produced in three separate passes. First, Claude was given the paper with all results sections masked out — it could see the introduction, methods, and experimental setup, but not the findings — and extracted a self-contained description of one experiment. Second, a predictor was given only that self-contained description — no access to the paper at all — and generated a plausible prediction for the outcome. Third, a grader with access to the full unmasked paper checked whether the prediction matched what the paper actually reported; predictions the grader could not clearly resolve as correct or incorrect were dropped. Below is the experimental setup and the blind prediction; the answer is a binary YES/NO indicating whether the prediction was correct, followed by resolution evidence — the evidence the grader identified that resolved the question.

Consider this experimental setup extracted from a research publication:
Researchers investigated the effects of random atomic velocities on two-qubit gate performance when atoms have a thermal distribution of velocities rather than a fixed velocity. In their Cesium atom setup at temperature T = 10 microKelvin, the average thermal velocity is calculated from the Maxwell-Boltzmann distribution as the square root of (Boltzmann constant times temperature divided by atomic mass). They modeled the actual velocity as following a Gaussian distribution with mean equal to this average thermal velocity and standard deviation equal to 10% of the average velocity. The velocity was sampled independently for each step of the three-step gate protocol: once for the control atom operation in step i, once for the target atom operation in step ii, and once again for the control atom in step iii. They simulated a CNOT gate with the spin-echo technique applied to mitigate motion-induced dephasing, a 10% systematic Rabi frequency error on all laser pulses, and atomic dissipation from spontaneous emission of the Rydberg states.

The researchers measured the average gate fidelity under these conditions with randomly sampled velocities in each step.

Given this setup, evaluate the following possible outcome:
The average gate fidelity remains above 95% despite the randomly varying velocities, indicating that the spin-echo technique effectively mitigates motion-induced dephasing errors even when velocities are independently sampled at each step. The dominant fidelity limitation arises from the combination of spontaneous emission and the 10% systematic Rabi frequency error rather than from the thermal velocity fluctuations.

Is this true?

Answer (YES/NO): YES